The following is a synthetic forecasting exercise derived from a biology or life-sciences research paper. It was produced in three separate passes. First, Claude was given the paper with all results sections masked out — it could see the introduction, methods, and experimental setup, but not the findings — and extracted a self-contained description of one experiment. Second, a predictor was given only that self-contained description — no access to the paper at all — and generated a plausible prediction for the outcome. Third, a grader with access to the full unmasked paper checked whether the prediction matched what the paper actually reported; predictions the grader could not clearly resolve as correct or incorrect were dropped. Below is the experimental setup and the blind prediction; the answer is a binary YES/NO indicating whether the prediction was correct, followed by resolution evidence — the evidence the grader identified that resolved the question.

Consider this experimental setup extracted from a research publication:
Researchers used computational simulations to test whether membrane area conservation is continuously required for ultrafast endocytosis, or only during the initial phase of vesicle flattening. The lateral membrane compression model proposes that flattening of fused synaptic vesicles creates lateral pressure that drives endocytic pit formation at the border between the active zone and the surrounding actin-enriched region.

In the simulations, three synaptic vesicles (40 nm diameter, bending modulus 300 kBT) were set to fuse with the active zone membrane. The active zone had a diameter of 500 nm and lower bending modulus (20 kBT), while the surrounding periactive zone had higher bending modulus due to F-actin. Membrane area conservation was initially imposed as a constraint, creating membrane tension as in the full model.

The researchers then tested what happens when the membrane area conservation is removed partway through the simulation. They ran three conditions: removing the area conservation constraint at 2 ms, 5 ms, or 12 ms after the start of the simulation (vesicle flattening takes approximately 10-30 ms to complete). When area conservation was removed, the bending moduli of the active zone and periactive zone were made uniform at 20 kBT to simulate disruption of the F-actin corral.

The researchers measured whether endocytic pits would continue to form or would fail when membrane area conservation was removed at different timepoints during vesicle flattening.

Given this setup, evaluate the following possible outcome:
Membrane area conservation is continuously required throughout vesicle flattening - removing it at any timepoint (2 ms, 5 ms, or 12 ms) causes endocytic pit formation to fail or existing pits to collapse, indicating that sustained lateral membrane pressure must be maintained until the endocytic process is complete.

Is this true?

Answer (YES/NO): YES